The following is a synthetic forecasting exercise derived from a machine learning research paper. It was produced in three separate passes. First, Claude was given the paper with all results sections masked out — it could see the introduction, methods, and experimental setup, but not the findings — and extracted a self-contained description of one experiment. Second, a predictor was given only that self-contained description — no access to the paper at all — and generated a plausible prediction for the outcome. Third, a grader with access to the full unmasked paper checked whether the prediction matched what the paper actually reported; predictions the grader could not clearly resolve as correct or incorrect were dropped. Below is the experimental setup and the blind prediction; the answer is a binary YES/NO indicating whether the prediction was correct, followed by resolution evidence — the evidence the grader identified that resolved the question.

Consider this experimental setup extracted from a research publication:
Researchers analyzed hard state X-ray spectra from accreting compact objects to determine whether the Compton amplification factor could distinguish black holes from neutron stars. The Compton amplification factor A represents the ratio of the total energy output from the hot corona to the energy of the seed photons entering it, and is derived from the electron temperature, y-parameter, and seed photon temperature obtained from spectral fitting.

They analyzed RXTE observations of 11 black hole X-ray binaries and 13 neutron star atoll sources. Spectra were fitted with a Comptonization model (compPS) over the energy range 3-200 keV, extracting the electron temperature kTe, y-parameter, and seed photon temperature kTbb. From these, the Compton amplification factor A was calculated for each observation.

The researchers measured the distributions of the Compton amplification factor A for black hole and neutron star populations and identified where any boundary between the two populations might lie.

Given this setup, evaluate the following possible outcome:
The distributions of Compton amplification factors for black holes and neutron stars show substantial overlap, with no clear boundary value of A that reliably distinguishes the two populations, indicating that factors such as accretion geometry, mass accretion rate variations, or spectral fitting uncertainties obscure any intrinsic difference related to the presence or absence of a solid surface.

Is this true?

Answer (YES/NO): NO